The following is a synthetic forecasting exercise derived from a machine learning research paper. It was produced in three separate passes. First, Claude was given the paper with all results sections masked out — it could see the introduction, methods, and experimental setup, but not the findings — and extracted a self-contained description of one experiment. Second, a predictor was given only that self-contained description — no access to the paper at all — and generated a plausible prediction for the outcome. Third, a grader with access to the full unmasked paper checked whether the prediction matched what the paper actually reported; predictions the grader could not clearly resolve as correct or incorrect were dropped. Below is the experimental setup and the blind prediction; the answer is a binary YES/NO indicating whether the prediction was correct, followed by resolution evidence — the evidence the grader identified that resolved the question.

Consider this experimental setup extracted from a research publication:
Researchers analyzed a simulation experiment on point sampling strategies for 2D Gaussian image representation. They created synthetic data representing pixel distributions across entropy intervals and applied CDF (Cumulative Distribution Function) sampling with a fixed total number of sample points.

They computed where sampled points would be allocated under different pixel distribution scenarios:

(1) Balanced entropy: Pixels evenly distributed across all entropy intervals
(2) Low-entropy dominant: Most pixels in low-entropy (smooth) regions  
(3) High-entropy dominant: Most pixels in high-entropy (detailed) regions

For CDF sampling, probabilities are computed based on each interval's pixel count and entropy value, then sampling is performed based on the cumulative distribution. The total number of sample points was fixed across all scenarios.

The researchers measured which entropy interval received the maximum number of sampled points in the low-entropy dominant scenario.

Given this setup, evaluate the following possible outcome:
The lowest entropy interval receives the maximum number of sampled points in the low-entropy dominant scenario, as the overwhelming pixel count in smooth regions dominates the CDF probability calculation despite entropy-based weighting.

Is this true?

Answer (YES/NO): NO